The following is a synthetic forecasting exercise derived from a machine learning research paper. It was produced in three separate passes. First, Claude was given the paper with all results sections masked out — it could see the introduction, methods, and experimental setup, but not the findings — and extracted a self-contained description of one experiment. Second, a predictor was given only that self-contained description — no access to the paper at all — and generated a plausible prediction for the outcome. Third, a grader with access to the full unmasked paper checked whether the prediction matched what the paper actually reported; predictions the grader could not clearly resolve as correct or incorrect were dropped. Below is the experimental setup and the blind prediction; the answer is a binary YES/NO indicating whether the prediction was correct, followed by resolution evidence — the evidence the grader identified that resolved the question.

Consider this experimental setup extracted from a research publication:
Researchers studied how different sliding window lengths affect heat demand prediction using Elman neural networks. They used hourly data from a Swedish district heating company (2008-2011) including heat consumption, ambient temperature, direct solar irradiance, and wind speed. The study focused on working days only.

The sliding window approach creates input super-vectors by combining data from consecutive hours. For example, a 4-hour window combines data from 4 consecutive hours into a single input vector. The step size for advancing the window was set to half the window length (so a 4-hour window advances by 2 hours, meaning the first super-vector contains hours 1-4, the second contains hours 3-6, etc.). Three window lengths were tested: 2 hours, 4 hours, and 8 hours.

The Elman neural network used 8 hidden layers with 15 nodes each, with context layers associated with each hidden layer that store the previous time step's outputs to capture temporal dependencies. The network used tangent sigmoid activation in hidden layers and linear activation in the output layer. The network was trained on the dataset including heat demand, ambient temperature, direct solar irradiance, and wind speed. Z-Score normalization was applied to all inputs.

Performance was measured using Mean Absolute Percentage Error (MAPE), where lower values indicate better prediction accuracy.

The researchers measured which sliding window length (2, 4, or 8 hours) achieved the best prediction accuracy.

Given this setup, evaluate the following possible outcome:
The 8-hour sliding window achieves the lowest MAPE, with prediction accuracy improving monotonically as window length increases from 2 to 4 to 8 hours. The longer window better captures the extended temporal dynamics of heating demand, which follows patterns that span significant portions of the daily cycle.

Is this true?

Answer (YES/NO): NO